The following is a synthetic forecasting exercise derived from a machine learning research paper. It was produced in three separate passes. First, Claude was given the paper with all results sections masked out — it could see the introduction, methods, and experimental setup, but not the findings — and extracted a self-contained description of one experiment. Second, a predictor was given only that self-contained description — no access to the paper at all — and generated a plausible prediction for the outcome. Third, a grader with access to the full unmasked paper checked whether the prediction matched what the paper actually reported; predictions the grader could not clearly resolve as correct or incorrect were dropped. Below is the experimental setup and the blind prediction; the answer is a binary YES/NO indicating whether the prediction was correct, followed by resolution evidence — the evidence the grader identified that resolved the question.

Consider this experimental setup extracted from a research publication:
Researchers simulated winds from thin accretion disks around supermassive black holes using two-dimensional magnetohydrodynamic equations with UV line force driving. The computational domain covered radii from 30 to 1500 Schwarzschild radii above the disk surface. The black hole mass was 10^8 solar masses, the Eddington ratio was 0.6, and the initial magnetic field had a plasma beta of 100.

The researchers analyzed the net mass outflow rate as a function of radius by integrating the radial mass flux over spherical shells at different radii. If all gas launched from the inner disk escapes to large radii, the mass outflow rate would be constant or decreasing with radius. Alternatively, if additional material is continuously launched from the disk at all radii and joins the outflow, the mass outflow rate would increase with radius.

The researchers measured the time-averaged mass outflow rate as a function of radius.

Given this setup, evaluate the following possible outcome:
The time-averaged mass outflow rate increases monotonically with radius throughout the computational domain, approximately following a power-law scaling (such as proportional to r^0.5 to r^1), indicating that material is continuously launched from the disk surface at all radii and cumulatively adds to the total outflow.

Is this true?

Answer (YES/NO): NO